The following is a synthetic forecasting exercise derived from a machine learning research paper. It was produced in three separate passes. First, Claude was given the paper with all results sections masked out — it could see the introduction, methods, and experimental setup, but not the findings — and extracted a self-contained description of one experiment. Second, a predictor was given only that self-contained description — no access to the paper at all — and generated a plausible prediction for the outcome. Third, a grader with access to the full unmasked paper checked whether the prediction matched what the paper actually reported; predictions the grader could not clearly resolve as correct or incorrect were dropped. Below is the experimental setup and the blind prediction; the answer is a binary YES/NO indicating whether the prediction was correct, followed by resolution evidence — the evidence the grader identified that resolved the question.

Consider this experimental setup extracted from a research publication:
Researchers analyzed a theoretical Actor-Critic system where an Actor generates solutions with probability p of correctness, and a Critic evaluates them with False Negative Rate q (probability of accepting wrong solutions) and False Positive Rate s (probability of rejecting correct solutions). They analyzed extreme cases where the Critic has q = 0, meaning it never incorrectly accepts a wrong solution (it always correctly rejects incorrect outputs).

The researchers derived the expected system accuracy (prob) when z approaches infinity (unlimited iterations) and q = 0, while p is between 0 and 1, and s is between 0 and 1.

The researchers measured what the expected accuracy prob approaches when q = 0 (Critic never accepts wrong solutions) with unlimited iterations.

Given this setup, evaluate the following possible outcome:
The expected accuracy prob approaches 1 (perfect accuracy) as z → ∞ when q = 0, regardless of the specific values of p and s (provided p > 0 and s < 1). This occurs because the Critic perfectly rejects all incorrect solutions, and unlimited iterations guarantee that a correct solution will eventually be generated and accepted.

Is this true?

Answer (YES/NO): YES